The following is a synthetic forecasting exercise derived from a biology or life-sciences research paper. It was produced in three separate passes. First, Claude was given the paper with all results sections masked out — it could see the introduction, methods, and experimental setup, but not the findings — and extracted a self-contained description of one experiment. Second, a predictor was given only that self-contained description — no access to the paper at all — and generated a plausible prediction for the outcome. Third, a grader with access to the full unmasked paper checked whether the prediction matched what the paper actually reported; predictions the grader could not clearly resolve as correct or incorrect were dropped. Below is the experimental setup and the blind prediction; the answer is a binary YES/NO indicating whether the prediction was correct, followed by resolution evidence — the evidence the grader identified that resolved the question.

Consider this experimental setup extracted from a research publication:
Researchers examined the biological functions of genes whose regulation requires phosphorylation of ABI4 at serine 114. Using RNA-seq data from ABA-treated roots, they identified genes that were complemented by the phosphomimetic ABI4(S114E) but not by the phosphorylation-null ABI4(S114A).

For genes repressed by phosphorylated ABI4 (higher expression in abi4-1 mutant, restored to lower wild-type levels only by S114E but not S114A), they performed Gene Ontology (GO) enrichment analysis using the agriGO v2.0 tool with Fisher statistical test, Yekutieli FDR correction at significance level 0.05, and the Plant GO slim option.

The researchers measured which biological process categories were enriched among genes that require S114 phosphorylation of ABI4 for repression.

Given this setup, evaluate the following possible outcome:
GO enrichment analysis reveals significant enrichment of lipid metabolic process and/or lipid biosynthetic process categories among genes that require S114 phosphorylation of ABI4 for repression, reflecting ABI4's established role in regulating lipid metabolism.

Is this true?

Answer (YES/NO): NO